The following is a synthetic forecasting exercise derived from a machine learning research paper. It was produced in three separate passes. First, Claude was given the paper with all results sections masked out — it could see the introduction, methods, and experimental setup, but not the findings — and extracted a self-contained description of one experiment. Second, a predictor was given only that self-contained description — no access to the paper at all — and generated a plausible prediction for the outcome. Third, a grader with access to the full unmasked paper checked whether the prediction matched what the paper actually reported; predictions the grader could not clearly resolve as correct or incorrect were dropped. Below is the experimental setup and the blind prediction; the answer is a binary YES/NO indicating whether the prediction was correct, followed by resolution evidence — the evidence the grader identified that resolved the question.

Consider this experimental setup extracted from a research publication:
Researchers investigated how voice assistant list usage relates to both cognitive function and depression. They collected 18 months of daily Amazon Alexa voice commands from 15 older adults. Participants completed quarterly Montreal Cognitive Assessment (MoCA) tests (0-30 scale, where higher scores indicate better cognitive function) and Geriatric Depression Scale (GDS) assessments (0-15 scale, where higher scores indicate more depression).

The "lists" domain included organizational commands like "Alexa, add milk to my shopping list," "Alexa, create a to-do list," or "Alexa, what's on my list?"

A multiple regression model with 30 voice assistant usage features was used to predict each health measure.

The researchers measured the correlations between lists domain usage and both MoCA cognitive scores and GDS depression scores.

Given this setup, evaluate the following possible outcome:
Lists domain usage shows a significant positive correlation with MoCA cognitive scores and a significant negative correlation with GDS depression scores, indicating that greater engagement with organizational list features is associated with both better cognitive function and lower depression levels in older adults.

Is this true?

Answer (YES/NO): NO